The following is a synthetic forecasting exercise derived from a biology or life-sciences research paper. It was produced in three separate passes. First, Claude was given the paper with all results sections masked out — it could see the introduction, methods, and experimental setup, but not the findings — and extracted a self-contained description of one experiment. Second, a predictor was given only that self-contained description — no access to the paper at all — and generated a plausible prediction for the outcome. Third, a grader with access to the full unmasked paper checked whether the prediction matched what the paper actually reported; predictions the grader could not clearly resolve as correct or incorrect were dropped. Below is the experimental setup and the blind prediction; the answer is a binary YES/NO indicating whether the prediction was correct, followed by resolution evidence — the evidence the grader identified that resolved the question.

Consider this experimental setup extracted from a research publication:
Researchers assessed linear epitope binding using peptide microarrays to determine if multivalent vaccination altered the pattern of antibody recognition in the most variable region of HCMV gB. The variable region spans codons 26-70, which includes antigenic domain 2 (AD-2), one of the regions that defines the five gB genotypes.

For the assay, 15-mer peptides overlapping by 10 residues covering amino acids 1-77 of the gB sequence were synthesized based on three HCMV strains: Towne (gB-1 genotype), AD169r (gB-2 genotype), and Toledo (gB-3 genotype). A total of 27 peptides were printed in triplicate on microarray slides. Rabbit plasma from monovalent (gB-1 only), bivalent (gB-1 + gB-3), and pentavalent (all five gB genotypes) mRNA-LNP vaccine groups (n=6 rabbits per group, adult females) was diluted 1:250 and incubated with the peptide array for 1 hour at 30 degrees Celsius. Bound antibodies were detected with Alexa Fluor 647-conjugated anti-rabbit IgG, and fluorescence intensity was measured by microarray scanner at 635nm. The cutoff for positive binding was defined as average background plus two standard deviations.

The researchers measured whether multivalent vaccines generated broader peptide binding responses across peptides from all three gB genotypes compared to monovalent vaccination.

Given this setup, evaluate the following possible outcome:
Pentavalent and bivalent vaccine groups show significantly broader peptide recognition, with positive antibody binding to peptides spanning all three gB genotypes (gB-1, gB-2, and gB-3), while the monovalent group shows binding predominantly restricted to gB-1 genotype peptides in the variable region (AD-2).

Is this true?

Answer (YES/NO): NO